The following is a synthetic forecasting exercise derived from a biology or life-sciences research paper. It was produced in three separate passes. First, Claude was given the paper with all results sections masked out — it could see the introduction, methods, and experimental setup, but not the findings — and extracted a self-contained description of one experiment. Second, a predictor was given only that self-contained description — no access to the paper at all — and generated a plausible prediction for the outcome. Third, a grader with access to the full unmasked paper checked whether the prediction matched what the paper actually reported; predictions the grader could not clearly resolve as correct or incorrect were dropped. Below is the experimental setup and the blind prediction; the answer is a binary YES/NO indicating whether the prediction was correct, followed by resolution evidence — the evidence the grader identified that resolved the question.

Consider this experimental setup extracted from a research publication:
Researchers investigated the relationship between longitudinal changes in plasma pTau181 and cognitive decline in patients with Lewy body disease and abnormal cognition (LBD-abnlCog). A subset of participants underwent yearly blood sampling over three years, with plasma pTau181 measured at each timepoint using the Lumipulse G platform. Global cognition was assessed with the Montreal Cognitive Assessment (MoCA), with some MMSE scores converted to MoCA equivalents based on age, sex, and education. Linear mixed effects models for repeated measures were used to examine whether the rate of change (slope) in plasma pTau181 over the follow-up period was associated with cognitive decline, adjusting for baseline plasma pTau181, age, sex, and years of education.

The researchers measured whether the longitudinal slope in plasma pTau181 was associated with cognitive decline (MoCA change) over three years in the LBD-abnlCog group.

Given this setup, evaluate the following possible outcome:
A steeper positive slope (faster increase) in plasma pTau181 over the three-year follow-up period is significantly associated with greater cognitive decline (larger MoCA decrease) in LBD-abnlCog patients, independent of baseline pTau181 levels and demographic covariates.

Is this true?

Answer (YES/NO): NO